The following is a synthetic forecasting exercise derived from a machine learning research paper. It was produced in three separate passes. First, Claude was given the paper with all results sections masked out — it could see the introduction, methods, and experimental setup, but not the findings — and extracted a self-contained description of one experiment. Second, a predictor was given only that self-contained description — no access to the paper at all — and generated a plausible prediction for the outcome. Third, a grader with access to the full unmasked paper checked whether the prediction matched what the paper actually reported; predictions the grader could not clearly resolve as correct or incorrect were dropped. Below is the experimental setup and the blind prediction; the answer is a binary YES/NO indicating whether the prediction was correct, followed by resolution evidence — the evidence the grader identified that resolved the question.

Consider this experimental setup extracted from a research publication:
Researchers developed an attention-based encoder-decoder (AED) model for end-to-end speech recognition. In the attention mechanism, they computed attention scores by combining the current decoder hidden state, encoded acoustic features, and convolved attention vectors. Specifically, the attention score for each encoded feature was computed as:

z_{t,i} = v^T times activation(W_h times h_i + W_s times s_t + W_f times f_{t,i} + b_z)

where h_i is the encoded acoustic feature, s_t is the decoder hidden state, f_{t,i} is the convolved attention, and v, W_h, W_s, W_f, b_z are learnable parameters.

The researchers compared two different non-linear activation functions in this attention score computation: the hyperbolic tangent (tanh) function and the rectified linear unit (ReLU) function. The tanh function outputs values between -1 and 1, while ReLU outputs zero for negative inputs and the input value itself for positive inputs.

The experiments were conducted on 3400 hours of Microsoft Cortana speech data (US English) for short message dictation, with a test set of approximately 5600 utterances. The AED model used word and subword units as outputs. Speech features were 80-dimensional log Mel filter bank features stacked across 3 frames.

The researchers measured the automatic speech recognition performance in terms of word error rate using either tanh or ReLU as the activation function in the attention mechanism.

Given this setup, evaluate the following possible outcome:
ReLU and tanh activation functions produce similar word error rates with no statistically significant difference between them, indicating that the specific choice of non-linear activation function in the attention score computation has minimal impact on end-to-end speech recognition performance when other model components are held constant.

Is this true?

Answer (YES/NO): NO